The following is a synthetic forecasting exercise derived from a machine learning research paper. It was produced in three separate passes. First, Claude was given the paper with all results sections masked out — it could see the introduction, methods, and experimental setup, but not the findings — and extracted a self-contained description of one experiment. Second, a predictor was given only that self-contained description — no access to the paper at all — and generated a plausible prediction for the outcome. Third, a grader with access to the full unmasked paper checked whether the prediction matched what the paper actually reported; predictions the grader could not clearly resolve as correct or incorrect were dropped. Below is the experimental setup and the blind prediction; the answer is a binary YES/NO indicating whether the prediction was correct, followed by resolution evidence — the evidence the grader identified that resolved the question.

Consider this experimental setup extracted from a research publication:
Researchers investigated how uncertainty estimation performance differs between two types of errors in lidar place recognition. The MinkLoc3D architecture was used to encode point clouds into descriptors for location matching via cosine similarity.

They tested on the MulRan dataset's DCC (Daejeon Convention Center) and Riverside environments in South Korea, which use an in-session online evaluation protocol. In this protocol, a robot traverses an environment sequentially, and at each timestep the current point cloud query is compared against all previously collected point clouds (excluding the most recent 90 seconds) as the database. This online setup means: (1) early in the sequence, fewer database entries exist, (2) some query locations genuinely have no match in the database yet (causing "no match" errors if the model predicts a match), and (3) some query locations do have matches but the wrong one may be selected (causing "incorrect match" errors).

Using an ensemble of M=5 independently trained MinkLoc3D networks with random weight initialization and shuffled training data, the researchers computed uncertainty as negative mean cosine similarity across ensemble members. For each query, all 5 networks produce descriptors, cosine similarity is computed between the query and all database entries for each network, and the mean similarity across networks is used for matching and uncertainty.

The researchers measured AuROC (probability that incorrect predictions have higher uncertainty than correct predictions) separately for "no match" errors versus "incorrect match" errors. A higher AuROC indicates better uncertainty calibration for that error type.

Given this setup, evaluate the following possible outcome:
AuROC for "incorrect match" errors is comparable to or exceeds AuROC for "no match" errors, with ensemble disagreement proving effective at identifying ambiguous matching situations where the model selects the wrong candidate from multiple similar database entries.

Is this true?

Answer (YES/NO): NO